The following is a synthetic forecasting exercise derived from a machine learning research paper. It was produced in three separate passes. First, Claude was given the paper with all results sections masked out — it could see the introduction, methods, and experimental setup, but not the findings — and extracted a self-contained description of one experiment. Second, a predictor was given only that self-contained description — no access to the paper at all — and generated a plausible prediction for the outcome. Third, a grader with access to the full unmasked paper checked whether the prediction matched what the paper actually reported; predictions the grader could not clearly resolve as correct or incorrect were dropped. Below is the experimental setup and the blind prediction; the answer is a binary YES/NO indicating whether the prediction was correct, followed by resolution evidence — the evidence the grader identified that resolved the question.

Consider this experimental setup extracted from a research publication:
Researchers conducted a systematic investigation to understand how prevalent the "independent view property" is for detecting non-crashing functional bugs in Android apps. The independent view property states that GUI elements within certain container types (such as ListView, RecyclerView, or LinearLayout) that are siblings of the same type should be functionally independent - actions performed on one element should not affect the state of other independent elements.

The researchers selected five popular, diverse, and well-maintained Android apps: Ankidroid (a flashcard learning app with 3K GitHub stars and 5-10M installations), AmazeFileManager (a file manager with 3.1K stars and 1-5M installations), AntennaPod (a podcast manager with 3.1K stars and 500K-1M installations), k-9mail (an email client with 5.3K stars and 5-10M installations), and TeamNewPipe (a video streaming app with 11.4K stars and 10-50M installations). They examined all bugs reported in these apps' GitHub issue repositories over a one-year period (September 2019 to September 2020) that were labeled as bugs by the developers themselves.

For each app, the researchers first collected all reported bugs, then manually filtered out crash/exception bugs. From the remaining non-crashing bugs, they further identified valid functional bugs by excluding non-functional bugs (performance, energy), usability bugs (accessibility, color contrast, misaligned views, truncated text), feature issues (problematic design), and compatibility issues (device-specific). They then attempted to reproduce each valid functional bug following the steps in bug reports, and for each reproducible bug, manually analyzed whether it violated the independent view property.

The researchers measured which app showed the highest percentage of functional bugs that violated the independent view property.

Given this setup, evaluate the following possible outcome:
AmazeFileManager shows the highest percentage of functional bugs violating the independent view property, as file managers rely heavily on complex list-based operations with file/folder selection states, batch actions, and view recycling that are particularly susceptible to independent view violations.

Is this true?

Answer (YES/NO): NO